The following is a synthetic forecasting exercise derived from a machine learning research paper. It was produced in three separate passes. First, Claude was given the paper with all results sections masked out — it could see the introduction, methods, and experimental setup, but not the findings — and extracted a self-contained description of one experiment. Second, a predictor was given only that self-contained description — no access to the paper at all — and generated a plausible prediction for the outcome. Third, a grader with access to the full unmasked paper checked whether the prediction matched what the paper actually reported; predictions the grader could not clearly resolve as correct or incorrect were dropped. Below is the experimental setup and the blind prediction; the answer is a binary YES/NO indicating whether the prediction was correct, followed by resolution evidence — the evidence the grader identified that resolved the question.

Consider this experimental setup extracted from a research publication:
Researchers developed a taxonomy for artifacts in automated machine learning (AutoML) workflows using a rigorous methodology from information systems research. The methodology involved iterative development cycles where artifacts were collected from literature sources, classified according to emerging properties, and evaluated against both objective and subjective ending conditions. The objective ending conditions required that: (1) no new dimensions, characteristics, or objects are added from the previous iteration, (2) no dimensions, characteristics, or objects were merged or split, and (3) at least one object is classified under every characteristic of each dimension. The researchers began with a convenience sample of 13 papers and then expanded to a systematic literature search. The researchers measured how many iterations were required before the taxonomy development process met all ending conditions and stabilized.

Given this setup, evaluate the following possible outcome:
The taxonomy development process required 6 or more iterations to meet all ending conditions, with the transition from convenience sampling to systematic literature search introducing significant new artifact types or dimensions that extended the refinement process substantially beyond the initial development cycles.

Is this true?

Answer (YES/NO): NO